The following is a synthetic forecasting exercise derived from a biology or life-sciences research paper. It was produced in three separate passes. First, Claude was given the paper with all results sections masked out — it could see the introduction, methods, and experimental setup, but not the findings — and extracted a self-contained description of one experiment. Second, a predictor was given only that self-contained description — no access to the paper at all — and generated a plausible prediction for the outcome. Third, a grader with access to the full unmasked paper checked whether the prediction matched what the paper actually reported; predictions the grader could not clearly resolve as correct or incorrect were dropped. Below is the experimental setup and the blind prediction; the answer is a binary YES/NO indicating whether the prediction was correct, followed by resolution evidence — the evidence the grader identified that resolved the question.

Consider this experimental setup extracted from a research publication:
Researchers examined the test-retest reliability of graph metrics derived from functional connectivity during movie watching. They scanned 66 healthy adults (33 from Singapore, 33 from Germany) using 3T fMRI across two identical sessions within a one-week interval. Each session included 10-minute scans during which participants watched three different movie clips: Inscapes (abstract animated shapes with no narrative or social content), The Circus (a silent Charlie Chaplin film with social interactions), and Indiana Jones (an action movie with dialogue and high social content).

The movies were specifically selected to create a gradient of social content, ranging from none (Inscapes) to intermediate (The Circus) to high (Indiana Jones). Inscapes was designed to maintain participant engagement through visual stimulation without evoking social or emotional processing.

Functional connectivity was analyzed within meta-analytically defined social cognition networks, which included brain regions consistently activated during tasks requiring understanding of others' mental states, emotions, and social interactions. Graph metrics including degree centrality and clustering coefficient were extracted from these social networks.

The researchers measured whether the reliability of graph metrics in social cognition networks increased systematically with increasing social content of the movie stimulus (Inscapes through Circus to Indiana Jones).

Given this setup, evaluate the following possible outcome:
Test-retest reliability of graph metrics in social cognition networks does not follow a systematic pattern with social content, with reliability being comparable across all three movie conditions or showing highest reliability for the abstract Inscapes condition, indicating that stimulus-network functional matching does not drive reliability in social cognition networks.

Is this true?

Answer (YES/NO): NO